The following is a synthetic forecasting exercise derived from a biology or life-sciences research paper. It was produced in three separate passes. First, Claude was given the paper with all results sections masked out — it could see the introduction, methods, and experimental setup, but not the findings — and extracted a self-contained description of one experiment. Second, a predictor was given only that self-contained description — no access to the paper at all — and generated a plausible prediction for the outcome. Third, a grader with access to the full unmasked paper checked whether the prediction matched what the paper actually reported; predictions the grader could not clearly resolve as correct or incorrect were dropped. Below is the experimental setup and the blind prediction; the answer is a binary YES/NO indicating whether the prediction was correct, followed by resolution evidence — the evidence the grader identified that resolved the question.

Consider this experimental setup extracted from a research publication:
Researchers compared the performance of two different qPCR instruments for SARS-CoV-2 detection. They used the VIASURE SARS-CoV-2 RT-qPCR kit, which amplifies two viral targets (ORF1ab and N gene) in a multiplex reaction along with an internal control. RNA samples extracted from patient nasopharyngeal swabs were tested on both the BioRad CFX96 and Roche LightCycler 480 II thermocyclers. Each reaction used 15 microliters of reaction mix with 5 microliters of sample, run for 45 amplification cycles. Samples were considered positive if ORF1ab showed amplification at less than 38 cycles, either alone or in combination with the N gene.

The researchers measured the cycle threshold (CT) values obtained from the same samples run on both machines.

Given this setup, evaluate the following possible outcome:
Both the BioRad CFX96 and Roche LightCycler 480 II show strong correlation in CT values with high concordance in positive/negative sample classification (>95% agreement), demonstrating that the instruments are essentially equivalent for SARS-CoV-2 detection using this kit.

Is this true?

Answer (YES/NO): YES